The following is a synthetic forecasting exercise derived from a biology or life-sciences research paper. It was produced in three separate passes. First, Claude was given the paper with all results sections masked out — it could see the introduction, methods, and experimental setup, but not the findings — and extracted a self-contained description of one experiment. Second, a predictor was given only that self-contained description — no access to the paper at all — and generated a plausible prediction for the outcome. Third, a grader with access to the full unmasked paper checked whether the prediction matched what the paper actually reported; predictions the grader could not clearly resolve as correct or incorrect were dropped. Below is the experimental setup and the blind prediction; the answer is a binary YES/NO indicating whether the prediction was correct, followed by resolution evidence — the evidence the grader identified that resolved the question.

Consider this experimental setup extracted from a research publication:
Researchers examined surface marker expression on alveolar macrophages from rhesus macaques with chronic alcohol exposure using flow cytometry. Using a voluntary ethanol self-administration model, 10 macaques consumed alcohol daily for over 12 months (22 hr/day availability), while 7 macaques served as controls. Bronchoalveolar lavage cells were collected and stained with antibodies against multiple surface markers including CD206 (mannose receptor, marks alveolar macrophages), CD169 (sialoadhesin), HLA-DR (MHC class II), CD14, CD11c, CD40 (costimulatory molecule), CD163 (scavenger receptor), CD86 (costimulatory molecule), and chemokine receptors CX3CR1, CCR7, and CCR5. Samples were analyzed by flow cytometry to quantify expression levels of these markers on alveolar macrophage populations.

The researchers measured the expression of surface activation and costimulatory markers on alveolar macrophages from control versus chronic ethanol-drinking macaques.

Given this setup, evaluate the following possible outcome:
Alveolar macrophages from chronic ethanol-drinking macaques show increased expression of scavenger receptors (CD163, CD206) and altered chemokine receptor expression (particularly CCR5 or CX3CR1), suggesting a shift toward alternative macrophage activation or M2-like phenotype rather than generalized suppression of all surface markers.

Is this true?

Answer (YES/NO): NO